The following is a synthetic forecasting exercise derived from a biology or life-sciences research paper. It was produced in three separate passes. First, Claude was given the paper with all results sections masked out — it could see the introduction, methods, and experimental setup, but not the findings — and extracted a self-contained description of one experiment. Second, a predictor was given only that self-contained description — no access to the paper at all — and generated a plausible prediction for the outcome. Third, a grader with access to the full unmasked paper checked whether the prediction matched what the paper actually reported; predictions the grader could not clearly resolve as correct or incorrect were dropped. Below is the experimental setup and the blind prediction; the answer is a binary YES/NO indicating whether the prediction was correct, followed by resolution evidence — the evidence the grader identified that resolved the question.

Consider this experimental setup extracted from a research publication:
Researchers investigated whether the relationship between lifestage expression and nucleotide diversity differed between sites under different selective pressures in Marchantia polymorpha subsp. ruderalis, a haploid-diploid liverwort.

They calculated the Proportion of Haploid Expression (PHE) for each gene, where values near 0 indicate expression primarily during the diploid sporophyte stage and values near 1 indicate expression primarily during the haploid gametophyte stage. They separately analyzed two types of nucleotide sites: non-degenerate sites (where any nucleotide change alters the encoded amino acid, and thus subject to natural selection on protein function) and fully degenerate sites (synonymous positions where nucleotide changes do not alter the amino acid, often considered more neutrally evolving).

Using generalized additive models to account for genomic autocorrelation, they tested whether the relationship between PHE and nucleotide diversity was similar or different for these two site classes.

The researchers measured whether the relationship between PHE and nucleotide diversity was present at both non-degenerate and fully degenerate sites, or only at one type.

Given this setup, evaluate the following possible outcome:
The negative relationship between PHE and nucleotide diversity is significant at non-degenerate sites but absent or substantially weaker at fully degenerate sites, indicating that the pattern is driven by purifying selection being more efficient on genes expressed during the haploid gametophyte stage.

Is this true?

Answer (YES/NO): YES